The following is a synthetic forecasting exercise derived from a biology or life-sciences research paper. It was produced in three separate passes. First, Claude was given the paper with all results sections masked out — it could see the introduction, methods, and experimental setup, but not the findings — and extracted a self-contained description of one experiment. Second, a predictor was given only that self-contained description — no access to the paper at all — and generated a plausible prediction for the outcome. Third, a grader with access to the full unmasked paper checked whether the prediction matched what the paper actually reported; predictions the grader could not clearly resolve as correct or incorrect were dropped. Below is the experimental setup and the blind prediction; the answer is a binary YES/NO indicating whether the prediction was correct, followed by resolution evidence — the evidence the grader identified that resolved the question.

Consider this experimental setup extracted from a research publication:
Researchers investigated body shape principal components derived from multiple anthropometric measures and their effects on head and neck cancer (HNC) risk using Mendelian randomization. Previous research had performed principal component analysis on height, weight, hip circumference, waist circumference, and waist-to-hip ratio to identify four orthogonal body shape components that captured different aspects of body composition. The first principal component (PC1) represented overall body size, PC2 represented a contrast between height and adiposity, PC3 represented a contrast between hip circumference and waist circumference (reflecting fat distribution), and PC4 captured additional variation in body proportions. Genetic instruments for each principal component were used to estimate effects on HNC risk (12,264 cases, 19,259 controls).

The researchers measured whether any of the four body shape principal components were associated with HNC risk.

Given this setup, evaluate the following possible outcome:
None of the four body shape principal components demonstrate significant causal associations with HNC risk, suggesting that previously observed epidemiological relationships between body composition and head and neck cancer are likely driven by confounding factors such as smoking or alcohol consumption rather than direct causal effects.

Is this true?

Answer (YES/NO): YES